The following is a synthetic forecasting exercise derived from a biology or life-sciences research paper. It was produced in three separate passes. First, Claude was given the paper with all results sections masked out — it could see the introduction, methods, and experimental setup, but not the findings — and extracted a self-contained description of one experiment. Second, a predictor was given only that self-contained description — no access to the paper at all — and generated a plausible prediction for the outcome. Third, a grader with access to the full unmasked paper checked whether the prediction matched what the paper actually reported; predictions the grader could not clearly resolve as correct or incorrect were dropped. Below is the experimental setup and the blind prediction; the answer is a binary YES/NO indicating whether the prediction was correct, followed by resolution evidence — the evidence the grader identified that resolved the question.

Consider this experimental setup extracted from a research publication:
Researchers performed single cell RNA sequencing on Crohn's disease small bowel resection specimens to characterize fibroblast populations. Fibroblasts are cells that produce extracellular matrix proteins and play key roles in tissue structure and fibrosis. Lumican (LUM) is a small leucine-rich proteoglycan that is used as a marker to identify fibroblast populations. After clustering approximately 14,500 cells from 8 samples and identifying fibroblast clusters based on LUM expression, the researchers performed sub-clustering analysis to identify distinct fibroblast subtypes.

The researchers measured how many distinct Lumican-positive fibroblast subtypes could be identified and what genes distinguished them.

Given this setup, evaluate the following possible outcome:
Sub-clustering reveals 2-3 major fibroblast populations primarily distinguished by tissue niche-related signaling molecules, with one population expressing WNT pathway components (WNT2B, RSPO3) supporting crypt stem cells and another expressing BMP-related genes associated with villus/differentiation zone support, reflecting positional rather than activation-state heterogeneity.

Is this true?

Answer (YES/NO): NO